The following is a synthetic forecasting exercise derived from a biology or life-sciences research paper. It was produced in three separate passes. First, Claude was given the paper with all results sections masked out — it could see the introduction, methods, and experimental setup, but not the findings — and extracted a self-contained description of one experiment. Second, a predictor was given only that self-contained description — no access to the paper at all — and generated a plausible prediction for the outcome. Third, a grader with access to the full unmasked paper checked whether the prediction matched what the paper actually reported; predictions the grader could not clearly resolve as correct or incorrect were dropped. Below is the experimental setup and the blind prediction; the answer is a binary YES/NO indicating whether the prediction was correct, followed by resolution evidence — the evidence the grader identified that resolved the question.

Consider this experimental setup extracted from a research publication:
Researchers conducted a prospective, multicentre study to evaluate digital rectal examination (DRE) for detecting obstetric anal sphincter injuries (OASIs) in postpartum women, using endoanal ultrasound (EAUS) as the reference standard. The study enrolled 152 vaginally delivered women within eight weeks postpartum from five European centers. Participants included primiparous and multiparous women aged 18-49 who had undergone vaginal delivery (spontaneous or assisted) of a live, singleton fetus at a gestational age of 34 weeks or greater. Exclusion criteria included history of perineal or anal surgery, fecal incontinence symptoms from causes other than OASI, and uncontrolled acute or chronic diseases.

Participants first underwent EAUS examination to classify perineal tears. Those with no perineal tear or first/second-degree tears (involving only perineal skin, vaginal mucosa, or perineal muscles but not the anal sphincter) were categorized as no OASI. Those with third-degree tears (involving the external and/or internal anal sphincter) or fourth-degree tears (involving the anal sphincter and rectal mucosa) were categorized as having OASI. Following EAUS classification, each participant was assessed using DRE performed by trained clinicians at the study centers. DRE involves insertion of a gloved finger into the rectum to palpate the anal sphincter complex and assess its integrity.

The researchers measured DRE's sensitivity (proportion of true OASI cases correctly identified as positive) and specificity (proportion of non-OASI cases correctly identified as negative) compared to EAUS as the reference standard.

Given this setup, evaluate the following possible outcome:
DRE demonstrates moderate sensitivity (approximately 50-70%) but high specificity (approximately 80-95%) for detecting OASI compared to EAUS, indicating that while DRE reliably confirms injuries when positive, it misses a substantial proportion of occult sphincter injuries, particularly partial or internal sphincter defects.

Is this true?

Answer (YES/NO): NO